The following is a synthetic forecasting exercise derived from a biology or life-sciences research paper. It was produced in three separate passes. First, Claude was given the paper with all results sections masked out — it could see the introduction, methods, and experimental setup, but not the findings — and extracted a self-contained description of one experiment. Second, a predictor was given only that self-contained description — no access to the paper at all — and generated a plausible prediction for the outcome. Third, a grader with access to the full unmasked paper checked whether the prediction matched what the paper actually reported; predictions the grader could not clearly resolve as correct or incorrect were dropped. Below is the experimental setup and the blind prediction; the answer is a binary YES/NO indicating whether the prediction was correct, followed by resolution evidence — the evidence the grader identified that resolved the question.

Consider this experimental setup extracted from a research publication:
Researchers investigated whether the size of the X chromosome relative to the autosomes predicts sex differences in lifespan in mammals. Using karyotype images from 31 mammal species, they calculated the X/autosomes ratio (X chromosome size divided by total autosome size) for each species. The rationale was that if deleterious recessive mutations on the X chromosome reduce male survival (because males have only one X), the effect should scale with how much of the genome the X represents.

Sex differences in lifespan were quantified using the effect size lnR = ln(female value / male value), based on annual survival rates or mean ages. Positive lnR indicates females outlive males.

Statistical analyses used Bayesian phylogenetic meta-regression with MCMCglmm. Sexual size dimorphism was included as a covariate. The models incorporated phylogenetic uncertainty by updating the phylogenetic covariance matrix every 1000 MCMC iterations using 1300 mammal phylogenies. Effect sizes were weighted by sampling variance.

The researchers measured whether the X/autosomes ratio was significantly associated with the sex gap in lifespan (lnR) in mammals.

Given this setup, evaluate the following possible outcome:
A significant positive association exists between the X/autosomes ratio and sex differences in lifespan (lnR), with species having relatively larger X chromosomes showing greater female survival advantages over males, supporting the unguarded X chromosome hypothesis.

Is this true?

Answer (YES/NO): NO